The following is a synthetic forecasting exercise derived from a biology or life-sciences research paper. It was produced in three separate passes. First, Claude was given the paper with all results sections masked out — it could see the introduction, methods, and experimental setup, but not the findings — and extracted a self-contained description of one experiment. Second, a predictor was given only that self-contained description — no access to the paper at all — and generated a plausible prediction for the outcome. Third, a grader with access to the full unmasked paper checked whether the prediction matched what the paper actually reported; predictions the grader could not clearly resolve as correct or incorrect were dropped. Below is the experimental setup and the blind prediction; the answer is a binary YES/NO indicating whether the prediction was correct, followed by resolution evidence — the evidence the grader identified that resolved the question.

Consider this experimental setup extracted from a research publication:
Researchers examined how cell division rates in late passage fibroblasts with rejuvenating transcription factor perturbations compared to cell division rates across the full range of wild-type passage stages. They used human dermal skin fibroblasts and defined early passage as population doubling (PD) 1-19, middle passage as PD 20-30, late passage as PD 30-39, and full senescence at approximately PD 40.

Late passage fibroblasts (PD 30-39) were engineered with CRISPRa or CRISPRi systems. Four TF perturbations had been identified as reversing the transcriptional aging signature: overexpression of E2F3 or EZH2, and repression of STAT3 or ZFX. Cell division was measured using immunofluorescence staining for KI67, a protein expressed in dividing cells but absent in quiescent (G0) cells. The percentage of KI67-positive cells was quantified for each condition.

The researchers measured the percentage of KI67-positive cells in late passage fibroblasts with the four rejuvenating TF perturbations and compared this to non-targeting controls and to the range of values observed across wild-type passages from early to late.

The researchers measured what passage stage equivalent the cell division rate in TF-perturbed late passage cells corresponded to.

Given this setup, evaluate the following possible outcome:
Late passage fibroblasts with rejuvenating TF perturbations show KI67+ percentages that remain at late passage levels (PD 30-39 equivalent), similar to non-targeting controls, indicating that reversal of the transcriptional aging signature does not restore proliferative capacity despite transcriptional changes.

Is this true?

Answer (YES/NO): NO